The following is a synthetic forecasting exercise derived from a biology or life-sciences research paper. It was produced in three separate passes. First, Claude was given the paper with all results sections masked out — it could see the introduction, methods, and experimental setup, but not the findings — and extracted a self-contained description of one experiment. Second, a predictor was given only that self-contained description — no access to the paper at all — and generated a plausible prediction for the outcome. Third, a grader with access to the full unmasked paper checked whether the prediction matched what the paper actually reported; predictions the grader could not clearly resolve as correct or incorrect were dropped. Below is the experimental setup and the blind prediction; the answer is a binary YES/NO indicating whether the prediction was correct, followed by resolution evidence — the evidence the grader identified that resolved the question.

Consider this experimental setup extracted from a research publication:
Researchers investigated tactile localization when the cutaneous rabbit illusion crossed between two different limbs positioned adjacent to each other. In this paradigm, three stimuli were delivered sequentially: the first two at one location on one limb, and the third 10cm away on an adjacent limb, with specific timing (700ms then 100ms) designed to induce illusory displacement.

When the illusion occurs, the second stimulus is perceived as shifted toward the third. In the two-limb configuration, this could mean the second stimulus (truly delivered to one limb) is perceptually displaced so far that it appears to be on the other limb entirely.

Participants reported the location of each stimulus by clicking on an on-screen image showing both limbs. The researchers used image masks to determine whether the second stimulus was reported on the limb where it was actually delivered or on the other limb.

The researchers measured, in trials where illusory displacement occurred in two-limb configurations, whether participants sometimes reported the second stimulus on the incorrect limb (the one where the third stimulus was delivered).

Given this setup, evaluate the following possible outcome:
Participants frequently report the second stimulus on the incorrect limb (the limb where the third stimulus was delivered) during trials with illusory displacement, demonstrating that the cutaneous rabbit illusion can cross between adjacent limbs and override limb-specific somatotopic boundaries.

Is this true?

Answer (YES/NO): YES